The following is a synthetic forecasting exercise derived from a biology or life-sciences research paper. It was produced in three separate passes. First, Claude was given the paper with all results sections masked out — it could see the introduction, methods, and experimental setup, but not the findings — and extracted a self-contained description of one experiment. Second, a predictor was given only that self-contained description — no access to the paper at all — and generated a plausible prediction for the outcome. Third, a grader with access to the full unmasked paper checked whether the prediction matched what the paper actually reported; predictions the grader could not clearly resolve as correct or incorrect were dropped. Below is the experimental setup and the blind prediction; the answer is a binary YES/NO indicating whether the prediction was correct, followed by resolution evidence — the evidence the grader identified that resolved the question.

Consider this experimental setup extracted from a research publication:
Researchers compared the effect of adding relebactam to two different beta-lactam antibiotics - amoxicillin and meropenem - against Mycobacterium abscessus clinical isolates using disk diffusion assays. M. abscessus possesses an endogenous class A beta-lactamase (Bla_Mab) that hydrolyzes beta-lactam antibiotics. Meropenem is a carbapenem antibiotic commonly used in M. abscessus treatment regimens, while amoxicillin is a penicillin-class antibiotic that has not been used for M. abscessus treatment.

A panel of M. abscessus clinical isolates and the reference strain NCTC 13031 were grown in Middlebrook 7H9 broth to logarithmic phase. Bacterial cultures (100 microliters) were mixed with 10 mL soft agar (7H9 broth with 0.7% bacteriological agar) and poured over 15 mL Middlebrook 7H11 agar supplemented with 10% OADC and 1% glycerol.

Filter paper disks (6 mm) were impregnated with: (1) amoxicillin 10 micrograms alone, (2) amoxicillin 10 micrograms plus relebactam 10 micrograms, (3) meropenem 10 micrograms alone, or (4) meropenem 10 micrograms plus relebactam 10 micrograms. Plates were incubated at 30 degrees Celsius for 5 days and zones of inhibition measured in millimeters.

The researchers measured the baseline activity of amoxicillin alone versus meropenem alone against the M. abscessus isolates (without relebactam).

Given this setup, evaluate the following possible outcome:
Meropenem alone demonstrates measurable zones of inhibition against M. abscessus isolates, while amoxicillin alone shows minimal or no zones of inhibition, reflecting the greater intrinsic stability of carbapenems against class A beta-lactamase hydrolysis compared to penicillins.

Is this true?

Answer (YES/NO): YES